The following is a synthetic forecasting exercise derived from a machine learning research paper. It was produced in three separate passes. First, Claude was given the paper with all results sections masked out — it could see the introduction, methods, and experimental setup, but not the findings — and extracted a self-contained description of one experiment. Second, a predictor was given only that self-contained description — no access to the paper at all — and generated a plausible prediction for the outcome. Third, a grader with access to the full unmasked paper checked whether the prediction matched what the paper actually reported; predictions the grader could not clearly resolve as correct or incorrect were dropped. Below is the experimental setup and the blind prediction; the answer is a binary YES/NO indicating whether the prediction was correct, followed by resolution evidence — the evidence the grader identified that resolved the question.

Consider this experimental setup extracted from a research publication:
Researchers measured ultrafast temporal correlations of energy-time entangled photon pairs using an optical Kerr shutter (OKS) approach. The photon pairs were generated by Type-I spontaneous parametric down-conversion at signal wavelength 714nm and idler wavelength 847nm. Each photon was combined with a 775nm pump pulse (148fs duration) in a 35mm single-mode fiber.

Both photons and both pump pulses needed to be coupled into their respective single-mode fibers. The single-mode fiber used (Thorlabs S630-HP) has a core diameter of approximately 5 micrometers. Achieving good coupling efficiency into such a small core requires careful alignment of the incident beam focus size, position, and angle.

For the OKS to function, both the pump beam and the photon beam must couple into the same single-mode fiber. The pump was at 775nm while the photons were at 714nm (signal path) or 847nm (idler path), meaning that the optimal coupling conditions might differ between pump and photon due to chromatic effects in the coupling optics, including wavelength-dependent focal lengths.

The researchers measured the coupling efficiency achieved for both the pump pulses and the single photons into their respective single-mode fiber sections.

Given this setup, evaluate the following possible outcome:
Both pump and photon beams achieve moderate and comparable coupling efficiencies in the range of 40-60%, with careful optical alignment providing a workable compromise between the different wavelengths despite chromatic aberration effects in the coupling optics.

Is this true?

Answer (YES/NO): YES